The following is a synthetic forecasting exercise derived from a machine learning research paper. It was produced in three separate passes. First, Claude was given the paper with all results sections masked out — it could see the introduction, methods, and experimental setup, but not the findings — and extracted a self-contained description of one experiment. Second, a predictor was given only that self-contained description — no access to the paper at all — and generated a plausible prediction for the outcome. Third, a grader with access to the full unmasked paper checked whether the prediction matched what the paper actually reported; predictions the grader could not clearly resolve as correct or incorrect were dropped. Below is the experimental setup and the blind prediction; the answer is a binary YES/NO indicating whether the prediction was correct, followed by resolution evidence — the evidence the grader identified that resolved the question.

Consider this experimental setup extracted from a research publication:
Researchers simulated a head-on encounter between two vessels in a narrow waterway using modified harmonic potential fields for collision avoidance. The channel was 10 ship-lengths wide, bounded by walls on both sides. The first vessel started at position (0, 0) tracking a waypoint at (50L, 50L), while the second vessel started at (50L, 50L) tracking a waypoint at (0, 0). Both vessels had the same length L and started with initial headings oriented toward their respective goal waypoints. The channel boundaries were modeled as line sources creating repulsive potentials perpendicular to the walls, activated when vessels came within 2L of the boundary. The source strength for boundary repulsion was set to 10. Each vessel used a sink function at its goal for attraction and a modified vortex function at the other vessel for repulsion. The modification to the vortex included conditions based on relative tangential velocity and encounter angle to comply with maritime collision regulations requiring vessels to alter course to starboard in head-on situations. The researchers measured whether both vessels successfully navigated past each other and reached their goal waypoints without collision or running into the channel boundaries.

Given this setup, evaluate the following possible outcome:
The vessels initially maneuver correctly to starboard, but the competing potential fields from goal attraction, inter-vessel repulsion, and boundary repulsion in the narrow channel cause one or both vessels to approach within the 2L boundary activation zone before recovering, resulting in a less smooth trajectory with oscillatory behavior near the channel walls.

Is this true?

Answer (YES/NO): NO